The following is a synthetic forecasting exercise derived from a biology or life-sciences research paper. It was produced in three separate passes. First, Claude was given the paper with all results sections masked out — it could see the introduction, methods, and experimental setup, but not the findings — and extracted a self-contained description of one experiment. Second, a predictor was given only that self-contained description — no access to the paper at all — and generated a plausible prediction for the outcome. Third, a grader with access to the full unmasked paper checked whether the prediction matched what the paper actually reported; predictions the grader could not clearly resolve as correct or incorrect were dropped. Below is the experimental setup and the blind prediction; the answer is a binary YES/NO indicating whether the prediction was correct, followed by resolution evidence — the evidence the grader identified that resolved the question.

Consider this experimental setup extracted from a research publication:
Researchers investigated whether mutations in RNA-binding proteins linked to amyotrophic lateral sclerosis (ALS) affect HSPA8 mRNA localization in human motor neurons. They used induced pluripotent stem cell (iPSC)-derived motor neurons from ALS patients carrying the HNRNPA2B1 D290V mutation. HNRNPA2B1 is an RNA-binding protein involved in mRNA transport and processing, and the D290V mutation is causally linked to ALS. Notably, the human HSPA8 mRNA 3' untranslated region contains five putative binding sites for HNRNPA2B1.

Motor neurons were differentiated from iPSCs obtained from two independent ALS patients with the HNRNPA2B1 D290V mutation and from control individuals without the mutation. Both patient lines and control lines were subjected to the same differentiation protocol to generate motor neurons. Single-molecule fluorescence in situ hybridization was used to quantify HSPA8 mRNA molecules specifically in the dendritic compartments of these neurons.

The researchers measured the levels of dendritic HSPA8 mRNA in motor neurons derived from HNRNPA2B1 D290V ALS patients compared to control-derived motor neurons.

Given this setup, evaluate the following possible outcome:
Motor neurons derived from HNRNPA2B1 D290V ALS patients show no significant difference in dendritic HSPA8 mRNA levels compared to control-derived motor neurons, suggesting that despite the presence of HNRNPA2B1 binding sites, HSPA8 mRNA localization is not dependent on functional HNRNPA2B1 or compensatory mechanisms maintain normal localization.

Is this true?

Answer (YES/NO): NO